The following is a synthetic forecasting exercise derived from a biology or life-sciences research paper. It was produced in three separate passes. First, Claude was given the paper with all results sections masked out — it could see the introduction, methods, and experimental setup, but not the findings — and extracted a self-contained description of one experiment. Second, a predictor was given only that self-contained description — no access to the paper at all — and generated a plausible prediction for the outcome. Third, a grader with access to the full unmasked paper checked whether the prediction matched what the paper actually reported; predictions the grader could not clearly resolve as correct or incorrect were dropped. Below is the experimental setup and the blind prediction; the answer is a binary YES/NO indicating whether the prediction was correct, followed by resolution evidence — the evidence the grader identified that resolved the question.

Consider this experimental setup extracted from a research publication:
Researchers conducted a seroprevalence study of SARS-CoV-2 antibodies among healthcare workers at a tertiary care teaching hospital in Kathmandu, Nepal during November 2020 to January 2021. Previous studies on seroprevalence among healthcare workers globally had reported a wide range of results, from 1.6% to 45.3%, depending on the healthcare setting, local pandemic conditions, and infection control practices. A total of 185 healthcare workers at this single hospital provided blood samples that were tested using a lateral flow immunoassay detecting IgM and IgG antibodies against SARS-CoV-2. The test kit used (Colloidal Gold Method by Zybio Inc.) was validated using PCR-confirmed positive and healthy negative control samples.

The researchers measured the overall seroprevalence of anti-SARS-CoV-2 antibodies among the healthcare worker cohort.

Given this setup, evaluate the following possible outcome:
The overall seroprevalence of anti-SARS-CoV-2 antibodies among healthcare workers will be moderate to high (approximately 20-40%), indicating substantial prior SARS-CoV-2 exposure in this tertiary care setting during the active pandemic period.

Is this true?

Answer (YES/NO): YES